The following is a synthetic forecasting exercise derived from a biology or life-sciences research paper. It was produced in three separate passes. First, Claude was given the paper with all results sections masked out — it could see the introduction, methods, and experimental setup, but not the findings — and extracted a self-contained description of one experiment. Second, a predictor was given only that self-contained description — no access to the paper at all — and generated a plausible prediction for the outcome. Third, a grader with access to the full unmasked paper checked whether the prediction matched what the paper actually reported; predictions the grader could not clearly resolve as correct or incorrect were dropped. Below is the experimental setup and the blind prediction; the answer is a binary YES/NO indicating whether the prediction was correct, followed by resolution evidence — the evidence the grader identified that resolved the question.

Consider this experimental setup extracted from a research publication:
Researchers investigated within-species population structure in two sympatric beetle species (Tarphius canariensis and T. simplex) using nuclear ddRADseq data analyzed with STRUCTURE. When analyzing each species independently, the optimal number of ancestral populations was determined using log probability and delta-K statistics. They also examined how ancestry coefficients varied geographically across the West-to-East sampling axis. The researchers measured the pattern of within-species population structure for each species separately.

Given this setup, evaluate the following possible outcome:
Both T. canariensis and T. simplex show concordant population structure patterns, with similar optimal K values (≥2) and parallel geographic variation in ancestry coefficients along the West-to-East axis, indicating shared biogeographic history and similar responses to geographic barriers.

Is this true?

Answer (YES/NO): NO